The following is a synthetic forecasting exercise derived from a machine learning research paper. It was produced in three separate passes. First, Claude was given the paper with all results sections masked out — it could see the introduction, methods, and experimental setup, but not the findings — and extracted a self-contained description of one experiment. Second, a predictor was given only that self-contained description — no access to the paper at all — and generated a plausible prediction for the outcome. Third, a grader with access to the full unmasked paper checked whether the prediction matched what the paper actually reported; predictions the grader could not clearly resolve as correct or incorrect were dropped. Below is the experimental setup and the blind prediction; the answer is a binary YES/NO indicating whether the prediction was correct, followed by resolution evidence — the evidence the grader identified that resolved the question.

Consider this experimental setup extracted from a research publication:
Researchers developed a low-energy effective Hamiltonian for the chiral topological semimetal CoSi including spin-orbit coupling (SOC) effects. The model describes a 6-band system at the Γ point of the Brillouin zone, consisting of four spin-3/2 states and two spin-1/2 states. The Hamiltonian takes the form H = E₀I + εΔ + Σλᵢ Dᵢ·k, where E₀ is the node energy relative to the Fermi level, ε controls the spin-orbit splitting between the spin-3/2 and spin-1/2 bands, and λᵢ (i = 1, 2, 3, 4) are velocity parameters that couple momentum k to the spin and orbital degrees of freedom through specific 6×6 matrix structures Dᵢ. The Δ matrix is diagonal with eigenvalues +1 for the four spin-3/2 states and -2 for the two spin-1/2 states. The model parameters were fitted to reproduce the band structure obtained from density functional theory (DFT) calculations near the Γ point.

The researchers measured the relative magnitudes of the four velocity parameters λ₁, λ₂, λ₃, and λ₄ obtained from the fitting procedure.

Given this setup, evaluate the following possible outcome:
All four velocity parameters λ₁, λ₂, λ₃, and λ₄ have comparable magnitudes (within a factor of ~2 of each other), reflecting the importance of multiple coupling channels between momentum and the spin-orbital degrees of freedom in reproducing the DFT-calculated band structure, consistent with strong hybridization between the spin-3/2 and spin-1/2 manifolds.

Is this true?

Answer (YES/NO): NO